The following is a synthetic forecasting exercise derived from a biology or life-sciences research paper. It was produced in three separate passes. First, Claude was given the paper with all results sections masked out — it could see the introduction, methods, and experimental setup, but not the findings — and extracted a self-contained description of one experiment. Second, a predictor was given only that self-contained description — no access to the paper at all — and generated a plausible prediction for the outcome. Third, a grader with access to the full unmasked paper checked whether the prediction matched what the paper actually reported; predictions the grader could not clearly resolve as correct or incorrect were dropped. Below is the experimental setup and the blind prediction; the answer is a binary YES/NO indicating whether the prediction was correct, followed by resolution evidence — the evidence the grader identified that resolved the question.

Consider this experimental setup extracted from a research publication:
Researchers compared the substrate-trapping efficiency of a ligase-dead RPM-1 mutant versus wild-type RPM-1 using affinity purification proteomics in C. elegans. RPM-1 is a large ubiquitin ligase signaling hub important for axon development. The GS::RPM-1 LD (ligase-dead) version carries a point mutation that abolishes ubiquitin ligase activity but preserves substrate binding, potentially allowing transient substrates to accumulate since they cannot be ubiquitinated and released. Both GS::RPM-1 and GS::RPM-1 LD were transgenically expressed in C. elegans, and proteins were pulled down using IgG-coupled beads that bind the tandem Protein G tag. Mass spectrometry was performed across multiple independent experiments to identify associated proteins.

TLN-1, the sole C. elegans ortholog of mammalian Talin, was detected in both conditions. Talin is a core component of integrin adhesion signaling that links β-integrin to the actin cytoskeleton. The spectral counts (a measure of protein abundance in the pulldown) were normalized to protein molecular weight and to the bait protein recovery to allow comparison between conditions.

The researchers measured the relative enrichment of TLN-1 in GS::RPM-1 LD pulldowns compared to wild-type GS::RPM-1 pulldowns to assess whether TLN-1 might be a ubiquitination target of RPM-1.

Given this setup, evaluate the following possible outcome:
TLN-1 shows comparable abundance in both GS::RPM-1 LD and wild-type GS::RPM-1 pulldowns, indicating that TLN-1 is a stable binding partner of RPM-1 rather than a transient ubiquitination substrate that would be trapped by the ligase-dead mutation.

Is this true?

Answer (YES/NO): YES